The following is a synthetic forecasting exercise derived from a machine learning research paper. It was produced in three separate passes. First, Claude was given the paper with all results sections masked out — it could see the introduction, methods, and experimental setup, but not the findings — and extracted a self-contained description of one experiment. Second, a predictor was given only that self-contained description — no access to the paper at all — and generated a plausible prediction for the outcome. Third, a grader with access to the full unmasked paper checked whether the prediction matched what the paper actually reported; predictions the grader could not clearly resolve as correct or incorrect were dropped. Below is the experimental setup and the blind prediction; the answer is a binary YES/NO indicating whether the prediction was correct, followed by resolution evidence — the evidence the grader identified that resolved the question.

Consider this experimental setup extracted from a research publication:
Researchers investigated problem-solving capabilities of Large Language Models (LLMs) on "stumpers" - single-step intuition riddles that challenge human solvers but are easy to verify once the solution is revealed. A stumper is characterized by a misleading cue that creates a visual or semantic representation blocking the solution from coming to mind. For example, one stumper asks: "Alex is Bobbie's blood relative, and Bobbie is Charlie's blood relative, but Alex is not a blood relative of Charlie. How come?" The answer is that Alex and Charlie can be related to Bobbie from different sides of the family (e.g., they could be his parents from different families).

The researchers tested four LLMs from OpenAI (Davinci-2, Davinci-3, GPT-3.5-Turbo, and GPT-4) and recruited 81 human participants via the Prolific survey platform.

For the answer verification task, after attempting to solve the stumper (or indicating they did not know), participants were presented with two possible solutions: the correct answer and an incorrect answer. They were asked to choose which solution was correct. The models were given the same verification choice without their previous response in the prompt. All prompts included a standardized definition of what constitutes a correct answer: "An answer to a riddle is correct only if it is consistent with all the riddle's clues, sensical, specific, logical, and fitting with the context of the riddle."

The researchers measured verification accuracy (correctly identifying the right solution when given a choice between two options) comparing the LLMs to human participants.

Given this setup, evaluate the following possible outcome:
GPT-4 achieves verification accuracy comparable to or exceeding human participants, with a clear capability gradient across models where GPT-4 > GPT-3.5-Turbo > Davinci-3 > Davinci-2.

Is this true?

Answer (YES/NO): NO